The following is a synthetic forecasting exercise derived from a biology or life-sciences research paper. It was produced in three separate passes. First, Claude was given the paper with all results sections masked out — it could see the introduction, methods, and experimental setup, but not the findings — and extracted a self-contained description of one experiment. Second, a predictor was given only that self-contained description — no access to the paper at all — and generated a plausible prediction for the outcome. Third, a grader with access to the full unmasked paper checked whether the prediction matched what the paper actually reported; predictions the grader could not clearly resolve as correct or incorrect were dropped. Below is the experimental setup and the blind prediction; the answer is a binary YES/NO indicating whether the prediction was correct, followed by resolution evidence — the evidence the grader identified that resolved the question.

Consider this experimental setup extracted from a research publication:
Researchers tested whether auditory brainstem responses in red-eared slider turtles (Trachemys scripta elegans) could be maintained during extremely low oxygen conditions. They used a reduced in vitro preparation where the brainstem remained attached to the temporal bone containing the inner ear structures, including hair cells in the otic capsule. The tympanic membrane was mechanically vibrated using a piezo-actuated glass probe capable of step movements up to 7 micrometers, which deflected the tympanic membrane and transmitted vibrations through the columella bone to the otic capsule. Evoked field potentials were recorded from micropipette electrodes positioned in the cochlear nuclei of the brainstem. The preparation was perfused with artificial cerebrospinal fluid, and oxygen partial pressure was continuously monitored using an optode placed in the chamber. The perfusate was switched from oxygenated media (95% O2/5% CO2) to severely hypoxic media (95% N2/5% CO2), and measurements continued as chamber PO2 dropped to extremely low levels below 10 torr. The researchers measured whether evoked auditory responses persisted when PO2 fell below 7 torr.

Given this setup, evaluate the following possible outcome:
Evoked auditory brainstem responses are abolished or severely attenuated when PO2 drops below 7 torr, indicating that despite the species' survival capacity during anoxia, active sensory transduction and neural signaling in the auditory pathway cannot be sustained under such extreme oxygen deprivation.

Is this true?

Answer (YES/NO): NO